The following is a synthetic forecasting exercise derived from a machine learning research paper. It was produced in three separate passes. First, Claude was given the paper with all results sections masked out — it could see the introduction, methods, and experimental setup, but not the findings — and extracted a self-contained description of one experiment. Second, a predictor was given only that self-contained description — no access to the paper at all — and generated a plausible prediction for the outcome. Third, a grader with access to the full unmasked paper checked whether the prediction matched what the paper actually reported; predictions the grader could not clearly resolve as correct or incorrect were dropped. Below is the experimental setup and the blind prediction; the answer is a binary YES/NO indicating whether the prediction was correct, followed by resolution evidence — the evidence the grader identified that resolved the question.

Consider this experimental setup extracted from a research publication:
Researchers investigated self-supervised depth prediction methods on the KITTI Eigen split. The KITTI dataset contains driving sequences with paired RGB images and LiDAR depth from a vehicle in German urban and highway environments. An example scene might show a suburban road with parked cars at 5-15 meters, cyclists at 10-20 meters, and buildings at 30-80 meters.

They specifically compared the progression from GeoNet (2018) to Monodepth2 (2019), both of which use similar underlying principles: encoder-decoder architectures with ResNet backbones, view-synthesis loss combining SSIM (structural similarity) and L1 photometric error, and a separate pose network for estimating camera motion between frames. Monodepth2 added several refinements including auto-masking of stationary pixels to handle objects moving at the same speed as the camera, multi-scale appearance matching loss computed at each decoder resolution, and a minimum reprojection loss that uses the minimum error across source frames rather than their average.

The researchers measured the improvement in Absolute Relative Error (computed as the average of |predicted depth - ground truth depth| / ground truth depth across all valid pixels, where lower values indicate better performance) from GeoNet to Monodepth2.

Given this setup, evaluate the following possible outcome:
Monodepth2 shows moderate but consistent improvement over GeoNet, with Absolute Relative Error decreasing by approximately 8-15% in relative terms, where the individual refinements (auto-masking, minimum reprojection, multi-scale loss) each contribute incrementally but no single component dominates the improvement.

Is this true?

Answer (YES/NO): NO